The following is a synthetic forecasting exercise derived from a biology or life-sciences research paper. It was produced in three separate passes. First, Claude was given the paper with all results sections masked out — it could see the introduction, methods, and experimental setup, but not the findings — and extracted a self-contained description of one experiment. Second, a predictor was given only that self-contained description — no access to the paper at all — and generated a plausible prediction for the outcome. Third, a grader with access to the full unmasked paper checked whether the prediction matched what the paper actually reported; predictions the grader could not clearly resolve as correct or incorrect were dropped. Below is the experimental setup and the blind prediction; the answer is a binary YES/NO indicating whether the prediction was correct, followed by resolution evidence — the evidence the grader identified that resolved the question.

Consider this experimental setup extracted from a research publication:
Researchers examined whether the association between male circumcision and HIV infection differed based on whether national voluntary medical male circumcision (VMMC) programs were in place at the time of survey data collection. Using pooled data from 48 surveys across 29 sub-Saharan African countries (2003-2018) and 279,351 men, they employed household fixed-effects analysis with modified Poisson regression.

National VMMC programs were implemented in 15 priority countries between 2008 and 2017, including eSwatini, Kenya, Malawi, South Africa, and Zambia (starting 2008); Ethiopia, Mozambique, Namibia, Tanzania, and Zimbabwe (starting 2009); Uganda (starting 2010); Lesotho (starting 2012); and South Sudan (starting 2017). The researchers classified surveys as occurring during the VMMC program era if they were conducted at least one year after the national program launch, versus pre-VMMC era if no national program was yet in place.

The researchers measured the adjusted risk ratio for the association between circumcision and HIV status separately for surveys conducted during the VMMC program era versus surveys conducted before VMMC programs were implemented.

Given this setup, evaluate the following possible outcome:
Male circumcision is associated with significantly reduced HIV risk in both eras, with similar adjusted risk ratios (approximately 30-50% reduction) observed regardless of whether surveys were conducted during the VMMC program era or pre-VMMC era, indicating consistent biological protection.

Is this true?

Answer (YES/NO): NO